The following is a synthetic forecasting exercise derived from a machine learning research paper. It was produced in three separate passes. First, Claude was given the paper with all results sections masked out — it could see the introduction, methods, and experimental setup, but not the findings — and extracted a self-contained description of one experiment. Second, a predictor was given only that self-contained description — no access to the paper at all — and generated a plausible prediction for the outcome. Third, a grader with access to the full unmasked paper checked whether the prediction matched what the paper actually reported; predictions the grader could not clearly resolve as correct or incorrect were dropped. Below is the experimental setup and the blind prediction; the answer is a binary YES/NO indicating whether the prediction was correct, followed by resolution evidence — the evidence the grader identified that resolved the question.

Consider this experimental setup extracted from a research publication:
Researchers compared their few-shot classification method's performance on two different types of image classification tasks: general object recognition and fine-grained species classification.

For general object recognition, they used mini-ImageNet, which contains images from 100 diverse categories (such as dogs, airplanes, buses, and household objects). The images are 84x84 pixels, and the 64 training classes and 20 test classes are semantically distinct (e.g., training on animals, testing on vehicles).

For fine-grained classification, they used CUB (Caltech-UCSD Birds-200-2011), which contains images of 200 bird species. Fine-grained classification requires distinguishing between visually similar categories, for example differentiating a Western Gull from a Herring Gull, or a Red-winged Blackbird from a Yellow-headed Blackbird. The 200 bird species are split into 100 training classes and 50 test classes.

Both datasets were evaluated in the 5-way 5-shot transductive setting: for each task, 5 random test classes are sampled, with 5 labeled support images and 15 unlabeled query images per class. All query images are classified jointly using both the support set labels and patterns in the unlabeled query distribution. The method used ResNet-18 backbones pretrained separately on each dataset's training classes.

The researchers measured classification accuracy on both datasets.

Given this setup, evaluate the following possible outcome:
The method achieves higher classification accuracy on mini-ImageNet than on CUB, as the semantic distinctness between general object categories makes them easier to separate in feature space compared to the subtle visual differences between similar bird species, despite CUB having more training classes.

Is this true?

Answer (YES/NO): NO